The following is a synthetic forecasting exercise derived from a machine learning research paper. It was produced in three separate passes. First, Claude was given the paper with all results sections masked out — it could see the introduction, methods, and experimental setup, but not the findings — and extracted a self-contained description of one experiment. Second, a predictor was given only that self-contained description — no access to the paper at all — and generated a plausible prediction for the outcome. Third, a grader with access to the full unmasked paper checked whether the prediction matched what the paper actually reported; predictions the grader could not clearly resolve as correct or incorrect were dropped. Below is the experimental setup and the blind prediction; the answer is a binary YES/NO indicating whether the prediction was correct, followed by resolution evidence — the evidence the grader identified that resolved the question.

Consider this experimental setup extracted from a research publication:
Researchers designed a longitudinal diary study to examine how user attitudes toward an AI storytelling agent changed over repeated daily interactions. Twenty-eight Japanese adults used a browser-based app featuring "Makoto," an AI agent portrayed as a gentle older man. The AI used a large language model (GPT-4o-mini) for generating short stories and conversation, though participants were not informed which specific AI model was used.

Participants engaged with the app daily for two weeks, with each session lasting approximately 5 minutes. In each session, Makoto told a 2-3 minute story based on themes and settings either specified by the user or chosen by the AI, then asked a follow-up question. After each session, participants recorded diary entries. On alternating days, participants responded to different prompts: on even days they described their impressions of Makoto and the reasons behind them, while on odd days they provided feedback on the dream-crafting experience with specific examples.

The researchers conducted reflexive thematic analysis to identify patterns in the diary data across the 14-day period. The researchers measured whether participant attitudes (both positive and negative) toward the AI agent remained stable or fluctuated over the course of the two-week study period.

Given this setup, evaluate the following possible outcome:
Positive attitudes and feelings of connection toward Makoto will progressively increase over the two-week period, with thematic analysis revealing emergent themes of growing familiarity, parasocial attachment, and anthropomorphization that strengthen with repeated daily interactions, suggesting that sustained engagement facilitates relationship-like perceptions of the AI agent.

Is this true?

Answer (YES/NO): NO